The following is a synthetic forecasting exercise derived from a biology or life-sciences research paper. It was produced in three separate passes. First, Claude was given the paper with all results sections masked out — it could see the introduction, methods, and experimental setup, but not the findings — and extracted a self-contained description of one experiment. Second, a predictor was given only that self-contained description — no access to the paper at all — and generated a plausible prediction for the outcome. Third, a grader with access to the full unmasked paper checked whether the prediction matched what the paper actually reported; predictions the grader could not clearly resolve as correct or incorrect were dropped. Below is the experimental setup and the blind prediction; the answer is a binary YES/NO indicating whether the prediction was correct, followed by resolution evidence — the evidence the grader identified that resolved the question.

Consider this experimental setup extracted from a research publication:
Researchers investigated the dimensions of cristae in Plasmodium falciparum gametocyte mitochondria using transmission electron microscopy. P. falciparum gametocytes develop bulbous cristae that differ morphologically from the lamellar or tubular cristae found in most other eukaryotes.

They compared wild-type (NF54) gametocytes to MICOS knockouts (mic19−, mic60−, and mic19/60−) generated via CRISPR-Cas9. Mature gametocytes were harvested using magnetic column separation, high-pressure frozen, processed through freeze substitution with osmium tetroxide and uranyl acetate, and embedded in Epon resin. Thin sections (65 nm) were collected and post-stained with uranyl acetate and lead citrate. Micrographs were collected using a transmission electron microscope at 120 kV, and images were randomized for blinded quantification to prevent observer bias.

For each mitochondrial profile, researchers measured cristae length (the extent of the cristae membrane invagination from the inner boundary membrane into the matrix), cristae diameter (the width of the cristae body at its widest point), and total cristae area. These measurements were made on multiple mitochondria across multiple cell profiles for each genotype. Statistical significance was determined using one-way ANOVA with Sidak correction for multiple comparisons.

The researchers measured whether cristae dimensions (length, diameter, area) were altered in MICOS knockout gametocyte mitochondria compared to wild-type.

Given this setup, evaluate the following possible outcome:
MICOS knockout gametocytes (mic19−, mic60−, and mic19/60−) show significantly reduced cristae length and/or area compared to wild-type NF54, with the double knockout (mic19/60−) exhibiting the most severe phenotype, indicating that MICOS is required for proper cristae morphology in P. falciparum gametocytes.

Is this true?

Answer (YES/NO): NO